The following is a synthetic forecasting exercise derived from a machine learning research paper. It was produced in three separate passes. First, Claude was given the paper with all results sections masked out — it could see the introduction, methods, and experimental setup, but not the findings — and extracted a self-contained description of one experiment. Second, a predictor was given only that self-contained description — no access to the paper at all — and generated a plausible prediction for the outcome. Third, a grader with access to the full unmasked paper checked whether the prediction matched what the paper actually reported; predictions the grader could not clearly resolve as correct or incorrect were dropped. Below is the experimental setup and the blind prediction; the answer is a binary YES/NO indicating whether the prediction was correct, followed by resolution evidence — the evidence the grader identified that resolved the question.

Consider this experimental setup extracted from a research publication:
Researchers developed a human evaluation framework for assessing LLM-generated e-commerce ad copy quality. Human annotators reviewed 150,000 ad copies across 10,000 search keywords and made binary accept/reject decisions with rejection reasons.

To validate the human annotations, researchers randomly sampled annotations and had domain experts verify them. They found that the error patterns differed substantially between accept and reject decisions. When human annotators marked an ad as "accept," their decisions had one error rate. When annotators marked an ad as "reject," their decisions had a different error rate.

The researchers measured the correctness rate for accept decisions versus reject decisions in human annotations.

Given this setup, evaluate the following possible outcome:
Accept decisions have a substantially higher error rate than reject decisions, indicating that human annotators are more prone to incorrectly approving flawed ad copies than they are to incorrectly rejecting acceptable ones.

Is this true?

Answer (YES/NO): NO